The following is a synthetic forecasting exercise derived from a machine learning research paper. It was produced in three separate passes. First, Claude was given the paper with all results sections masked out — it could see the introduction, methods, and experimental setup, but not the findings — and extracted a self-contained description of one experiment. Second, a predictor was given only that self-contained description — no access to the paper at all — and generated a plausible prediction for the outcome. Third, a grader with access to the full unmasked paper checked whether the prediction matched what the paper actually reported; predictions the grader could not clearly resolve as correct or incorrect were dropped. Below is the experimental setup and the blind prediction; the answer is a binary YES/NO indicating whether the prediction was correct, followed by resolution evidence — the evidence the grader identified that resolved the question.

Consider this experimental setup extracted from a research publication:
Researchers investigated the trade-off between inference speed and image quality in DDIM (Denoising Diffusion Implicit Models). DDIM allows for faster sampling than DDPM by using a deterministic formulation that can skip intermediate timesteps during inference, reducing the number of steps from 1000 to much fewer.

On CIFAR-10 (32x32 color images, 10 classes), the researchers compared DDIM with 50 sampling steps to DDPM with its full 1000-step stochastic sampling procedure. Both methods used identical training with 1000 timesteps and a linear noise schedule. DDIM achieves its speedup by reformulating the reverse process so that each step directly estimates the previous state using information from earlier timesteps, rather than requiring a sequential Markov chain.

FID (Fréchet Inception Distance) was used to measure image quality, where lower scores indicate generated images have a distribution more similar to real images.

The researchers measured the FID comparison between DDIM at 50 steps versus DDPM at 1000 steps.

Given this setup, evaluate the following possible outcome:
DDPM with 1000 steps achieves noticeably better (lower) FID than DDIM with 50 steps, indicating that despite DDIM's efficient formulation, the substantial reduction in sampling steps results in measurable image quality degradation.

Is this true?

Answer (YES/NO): YES